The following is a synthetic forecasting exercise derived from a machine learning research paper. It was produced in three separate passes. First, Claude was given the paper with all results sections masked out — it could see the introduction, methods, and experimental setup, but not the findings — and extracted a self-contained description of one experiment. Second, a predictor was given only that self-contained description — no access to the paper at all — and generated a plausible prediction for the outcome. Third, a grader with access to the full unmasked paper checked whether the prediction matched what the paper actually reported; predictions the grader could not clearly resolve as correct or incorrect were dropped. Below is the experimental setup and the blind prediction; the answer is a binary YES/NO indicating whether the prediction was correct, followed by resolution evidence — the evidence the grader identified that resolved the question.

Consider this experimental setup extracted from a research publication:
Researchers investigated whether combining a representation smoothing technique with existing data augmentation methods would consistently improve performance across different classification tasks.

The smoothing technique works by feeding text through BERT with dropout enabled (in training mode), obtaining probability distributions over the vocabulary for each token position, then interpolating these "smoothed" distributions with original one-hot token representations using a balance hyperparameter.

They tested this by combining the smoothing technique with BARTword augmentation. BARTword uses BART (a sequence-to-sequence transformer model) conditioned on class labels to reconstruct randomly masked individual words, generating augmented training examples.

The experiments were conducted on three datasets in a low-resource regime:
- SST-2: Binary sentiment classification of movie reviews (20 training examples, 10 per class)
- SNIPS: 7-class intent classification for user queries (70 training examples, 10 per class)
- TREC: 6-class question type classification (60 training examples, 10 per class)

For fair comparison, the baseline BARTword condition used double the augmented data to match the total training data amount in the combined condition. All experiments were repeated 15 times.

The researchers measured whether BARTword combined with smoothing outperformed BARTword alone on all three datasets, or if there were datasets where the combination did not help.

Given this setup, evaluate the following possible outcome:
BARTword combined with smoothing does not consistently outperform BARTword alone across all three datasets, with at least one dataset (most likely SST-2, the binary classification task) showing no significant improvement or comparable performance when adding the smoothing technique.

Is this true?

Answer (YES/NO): NO